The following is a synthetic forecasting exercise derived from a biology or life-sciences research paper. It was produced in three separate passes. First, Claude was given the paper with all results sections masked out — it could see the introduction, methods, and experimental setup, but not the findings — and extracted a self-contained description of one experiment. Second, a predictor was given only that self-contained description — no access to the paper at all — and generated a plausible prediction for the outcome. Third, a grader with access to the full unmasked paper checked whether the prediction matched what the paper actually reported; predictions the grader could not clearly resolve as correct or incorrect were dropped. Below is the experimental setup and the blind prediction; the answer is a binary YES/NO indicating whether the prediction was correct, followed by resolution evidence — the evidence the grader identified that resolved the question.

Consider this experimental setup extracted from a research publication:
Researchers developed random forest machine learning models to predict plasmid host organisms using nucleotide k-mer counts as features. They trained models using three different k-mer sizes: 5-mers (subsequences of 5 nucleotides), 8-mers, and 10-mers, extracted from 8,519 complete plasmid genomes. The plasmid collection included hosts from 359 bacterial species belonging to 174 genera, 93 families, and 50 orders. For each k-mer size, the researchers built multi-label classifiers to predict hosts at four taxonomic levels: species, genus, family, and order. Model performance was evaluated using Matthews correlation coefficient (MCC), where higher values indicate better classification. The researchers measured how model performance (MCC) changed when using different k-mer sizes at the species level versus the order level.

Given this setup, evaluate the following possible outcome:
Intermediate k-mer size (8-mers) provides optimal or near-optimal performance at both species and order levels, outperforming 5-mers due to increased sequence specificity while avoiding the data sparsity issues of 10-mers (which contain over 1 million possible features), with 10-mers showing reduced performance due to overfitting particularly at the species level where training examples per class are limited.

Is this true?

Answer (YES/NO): NO